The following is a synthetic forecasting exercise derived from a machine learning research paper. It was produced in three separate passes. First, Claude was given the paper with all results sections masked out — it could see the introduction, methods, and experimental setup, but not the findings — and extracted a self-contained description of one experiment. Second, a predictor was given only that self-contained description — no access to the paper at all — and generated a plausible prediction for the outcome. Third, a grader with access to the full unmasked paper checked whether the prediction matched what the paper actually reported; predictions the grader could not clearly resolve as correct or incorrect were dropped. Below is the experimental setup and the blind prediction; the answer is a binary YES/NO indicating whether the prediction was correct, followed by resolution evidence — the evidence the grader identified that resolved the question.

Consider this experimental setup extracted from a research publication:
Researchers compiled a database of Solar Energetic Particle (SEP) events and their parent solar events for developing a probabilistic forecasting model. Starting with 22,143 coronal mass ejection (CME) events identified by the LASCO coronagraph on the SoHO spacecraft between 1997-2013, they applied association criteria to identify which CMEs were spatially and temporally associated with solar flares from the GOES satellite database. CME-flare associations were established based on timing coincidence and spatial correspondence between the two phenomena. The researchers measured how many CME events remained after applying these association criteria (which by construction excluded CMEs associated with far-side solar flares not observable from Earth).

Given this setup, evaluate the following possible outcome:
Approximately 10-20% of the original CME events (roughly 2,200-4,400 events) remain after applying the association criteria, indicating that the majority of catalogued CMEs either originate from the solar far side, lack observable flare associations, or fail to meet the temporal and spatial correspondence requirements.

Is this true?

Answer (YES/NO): YES